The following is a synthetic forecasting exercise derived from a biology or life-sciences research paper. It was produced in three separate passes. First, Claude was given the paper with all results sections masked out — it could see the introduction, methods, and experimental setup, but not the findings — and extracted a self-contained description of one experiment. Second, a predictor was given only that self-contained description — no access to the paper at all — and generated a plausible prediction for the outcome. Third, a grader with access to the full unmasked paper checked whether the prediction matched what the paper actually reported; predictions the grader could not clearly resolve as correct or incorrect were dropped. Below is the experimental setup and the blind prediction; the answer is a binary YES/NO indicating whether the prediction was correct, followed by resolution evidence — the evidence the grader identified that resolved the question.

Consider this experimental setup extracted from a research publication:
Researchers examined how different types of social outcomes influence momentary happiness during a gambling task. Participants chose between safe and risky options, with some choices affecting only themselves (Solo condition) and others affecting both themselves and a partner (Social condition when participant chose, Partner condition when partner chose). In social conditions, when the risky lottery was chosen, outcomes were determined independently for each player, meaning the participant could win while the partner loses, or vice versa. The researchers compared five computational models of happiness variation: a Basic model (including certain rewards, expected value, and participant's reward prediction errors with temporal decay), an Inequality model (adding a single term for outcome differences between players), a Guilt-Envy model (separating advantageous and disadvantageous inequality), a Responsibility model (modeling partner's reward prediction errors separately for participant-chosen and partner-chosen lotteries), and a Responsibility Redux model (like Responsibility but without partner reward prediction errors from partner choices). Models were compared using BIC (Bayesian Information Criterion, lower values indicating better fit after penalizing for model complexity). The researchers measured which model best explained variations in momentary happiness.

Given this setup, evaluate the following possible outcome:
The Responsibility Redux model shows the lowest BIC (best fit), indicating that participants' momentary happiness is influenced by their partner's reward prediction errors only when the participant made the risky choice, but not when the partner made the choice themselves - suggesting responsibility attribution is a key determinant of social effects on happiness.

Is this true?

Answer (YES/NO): NO